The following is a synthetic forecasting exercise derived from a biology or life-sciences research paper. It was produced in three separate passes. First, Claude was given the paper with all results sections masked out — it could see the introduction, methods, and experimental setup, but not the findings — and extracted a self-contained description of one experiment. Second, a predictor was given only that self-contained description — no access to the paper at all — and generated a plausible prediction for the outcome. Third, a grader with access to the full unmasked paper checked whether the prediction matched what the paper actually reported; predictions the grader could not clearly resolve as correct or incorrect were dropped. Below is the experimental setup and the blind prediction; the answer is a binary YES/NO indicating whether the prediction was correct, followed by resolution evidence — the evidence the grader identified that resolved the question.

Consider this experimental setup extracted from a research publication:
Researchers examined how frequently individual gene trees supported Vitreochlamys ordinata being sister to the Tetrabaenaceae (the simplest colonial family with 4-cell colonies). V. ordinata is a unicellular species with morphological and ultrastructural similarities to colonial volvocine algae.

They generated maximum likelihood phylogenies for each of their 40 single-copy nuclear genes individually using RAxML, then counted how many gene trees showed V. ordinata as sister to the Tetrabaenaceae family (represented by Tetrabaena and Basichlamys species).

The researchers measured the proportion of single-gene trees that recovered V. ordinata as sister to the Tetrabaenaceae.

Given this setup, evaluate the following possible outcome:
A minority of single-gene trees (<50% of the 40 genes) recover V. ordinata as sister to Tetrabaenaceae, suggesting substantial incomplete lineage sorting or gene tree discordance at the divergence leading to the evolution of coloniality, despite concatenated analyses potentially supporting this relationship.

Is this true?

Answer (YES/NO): YES